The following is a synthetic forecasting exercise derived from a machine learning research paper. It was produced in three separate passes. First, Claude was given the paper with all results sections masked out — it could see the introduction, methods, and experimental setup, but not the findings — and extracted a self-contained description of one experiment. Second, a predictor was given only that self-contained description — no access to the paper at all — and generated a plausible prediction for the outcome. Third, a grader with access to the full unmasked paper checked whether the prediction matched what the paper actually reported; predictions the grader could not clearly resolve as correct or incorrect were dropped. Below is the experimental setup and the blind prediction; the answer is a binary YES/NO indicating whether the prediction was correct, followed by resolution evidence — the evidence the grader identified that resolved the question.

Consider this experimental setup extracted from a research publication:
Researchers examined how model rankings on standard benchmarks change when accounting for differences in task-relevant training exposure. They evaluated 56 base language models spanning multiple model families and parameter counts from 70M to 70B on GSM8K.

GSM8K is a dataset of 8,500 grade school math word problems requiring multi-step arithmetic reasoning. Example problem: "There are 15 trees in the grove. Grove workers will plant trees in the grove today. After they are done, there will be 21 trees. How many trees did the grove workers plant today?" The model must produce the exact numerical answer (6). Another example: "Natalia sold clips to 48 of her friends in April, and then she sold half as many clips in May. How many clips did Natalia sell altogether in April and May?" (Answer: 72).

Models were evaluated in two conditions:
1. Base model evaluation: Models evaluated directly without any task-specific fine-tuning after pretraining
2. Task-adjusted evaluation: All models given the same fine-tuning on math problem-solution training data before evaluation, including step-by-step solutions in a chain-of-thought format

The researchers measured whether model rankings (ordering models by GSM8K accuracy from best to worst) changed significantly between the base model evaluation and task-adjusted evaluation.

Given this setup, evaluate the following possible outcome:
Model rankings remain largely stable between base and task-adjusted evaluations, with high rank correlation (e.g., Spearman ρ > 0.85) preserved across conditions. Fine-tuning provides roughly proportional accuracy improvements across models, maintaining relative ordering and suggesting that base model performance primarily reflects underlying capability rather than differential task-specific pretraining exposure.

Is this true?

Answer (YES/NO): NO